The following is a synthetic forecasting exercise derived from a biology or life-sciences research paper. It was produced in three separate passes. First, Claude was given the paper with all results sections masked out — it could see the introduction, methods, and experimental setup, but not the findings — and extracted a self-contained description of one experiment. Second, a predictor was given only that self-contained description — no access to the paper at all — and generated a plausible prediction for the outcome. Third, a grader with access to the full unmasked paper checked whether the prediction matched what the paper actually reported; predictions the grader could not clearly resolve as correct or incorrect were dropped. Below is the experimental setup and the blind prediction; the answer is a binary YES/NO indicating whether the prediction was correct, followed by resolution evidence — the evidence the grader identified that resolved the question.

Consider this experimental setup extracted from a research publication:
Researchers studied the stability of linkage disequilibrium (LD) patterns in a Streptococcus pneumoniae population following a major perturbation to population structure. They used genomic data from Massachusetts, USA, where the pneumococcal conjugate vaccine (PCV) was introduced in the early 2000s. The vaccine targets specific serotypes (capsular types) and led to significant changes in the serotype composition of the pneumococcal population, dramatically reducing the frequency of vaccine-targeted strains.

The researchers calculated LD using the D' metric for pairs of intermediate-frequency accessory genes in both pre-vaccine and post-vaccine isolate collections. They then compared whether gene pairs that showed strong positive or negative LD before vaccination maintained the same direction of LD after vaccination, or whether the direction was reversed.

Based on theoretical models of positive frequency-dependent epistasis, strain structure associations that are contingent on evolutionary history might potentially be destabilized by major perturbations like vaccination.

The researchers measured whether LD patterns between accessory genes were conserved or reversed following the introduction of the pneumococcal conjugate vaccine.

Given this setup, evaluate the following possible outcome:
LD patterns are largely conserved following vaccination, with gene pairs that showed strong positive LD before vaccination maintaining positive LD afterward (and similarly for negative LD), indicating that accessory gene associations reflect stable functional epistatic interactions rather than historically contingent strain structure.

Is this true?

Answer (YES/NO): NO